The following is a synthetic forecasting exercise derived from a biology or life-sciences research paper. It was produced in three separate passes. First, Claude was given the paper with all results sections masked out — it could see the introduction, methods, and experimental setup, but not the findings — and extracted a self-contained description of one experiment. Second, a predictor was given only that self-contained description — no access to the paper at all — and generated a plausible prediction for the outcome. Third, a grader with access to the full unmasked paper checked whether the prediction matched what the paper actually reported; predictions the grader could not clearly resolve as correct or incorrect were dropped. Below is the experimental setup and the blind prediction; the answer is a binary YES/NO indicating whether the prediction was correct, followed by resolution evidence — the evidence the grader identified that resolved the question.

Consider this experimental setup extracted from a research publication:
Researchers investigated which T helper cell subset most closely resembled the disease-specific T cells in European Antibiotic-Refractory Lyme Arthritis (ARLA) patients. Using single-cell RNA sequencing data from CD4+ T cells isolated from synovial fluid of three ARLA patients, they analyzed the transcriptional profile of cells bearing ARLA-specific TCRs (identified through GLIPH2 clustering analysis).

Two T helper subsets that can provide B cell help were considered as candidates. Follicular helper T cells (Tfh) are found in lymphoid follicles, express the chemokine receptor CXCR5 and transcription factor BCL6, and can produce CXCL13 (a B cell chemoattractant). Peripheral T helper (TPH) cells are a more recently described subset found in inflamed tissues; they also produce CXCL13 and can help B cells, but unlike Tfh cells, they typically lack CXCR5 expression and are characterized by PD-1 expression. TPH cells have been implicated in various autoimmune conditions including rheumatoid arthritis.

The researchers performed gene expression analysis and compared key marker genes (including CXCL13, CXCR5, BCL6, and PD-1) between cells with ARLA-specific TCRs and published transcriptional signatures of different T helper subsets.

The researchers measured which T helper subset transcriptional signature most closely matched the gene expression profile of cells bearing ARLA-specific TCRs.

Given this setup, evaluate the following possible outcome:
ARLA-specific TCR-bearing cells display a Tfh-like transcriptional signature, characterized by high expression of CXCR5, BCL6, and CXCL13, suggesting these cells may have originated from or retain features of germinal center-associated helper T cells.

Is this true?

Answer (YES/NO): NO